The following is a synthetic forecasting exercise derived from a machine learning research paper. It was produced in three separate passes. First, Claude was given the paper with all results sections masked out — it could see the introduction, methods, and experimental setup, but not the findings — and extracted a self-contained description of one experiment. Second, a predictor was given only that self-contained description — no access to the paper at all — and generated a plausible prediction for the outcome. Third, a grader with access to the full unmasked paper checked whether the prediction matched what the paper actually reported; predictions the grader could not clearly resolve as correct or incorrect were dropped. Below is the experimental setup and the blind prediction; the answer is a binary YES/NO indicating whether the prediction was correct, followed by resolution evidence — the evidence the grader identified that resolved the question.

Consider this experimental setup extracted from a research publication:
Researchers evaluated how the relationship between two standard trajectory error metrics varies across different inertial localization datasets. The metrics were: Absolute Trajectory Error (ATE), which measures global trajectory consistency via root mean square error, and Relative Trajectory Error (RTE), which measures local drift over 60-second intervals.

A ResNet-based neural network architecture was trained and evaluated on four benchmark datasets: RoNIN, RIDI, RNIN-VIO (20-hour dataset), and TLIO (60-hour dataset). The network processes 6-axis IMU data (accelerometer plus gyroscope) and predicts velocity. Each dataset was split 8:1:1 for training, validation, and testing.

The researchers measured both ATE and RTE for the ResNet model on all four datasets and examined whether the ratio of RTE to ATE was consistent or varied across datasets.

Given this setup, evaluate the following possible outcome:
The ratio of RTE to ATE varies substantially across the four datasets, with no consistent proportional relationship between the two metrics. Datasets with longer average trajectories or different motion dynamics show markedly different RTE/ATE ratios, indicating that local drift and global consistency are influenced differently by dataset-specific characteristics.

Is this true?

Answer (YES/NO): YES